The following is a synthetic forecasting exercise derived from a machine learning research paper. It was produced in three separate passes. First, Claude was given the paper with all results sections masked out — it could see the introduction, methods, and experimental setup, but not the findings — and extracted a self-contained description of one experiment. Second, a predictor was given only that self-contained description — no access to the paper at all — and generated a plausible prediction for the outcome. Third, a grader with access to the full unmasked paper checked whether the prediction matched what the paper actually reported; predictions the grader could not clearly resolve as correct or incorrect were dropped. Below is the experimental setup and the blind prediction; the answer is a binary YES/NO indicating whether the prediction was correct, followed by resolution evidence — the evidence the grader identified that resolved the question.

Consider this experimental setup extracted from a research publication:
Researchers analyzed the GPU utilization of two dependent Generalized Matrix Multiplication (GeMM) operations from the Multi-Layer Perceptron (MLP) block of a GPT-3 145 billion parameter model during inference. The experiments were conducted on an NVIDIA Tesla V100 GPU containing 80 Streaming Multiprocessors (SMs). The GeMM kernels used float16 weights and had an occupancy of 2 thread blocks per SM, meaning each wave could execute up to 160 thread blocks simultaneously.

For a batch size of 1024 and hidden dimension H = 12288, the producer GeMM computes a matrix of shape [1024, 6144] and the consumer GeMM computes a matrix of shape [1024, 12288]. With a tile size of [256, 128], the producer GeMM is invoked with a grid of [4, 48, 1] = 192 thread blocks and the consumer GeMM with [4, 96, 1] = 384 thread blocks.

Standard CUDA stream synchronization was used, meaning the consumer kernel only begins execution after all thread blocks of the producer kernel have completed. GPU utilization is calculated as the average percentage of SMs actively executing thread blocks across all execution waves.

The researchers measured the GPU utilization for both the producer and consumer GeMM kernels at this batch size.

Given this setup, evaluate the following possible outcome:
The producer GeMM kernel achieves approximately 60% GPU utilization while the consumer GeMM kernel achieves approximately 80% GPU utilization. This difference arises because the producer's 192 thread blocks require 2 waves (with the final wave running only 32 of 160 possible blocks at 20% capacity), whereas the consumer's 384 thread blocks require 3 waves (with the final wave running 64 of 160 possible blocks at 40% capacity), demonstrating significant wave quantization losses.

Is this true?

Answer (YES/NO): YES